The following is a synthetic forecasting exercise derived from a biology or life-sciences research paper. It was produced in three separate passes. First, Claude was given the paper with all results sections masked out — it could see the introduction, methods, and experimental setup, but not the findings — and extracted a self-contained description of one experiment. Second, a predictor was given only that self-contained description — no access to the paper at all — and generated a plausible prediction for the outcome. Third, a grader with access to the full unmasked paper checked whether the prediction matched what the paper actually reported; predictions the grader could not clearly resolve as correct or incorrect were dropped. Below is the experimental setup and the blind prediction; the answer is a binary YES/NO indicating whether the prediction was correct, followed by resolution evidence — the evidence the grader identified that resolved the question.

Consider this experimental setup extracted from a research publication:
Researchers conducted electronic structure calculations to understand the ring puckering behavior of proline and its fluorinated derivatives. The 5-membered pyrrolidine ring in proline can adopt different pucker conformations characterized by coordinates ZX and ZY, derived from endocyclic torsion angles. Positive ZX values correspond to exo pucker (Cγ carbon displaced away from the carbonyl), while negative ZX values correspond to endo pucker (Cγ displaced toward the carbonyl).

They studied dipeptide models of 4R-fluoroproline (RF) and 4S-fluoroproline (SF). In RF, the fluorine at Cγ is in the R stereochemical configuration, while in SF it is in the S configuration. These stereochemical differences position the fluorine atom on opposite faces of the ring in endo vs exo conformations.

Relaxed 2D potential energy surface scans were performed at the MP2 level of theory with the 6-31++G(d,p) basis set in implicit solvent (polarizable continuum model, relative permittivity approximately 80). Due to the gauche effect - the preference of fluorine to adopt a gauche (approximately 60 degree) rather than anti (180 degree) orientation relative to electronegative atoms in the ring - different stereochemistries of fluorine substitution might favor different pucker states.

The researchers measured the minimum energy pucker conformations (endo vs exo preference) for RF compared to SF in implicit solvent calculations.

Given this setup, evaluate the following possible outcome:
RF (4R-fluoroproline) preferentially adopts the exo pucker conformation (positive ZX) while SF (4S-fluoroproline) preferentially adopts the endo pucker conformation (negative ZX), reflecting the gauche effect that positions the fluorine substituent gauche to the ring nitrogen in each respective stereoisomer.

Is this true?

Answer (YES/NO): NO